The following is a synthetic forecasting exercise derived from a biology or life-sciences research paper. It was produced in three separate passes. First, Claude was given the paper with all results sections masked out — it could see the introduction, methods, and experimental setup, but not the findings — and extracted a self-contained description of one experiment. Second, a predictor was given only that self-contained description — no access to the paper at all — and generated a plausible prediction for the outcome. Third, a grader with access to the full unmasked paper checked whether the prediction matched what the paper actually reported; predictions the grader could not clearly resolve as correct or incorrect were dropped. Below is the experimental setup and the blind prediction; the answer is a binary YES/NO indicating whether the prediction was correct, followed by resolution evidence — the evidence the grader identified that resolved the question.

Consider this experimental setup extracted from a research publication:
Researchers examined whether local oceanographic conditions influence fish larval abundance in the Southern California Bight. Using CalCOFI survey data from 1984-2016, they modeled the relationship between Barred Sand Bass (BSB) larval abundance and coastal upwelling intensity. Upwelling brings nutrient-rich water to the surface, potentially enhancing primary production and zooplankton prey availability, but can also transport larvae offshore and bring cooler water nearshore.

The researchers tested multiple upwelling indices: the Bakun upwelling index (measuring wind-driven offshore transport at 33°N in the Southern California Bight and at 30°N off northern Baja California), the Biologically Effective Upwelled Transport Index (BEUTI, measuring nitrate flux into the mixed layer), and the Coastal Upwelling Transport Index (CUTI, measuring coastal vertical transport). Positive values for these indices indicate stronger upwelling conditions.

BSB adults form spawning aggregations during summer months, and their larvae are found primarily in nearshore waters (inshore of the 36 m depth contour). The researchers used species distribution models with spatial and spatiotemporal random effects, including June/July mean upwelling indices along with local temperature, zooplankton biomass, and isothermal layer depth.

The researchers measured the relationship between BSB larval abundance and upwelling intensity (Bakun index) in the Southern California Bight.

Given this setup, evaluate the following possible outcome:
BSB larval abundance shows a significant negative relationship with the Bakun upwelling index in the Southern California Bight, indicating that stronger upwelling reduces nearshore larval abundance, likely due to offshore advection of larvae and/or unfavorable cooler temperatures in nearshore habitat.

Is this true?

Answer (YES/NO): NO